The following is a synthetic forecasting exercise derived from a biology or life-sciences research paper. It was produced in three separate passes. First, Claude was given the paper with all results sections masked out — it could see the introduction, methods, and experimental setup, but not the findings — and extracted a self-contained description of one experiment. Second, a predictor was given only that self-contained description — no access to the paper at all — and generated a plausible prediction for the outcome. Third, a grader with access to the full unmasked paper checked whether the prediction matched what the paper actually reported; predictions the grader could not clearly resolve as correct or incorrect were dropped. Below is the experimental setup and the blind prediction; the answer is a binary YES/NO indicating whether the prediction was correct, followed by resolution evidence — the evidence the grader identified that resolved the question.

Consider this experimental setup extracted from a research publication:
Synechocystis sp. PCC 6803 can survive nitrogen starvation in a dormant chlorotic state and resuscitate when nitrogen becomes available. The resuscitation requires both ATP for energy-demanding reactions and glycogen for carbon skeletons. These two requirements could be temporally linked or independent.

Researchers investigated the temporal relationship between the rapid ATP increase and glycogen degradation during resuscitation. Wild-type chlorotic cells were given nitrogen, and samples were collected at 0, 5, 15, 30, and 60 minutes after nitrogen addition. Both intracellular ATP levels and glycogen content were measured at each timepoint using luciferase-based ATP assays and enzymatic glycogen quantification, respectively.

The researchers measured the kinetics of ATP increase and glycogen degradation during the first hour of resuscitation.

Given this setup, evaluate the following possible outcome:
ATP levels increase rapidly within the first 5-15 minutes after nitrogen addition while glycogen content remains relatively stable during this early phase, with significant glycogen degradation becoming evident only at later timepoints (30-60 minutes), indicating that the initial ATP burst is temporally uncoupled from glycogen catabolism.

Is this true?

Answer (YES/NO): NO